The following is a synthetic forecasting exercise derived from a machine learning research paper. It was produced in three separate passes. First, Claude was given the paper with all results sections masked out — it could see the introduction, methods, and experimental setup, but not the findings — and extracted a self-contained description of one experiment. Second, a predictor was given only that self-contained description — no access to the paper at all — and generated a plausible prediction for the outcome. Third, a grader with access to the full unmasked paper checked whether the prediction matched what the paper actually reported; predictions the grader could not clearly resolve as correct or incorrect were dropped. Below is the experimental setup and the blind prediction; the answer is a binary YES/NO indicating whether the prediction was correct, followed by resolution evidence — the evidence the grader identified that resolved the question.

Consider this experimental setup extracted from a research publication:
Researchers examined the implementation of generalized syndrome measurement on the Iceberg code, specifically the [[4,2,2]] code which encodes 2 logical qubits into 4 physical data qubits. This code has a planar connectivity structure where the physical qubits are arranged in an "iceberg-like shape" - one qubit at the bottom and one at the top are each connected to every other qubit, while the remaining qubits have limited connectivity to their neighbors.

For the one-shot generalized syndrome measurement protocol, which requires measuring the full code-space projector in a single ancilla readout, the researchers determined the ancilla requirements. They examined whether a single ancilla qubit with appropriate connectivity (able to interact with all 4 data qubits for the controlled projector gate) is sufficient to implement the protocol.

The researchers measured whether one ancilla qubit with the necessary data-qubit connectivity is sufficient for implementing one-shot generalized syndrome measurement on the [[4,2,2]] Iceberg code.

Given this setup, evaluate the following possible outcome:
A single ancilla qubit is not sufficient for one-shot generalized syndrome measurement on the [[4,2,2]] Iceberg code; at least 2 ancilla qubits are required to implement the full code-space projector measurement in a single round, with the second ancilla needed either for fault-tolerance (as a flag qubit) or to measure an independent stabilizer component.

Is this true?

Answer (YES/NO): NO